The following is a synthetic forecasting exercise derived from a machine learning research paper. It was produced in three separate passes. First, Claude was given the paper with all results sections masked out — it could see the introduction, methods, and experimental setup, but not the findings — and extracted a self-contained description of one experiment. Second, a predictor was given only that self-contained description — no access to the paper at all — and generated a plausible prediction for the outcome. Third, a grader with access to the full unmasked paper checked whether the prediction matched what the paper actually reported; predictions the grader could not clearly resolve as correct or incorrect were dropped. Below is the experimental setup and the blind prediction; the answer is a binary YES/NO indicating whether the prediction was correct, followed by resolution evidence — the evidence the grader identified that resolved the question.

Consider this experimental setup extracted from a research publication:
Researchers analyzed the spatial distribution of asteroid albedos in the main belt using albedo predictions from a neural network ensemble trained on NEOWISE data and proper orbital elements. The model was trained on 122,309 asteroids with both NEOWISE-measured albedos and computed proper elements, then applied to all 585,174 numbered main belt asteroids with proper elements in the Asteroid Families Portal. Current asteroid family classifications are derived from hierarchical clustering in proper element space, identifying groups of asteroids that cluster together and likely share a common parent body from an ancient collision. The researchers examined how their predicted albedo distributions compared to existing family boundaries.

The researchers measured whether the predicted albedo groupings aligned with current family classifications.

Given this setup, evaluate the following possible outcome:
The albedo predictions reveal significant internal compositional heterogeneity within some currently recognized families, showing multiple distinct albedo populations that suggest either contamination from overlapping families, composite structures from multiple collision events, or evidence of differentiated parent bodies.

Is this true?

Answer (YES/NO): NO